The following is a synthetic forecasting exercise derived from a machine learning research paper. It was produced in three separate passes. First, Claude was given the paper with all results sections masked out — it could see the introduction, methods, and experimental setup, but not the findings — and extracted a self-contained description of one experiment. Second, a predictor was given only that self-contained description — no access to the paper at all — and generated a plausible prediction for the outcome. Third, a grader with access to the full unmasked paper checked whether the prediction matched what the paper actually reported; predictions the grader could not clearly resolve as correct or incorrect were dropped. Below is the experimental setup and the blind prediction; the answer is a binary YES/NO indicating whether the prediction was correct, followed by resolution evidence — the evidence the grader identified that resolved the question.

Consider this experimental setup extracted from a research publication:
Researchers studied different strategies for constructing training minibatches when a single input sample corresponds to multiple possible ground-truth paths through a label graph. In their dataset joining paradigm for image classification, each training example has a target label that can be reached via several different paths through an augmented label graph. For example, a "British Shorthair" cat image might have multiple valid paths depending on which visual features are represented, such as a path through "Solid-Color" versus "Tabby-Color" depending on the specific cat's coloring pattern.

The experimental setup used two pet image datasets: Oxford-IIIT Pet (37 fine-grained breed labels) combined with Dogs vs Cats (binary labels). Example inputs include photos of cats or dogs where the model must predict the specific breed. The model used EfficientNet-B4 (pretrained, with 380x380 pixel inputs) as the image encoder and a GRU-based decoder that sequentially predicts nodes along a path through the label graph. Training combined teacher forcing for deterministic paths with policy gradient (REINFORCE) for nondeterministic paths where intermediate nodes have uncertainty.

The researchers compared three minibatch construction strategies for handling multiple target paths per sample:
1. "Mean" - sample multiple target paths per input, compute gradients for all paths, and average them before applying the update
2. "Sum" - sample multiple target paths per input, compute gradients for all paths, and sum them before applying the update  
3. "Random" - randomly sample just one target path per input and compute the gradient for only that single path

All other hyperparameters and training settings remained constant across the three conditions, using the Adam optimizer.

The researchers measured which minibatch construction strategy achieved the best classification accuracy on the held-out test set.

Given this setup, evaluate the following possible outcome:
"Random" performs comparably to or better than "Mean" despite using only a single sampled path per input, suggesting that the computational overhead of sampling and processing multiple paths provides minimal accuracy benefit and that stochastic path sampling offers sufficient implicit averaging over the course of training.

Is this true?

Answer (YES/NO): NO